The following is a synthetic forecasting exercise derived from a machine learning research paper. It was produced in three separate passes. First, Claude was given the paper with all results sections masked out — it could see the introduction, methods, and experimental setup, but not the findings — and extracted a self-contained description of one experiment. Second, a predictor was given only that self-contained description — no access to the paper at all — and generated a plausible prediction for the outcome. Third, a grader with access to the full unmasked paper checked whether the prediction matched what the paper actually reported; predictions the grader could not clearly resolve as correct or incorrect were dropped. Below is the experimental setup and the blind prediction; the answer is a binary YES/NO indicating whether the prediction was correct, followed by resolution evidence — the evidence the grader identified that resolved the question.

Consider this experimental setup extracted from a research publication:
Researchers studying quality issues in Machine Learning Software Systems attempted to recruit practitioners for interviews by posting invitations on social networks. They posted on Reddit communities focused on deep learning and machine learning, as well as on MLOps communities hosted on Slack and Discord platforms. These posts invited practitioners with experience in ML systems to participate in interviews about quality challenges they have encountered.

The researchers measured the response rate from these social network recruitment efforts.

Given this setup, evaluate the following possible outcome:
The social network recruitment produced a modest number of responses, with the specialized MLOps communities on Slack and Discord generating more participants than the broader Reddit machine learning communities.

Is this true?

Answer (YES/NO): NO